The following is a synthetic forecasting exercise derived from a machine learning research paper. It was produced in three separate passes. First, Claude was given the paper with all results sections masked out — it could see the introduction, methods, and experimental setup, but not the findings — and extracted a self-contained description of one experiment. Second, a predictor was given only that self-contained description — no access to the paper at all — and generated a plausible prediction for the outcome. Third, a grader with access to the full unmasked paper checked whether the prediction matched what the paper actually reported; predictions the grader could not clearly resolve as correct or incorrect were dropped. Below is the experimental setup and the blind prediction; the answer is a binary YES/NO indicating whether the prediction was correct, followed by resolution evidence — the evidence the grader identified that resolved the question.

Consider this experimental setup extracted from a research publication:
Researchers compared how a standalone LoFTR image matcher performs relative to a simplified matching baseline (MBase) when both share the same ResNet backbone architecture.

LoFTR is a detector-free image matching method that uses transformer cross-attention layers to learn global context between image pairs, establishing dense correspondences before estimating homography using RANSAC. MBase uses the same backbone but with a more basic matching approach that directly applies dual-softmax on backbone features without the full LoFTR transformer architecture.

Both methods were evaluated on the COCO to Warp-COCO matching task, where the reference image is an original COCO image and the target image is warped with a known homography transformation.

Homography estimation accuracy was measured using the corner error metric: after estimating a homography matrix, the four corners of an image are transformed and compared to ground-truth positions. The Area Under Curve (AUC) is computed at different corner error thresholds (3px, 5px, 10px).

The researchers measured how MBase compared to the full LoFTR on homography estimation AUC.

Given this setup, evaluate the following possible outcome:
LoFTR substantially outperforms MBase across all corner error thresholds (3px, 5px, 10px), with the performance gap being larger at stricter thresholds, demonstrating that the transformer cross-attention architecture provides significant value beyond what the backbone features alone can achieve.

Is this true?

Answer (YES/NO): NO